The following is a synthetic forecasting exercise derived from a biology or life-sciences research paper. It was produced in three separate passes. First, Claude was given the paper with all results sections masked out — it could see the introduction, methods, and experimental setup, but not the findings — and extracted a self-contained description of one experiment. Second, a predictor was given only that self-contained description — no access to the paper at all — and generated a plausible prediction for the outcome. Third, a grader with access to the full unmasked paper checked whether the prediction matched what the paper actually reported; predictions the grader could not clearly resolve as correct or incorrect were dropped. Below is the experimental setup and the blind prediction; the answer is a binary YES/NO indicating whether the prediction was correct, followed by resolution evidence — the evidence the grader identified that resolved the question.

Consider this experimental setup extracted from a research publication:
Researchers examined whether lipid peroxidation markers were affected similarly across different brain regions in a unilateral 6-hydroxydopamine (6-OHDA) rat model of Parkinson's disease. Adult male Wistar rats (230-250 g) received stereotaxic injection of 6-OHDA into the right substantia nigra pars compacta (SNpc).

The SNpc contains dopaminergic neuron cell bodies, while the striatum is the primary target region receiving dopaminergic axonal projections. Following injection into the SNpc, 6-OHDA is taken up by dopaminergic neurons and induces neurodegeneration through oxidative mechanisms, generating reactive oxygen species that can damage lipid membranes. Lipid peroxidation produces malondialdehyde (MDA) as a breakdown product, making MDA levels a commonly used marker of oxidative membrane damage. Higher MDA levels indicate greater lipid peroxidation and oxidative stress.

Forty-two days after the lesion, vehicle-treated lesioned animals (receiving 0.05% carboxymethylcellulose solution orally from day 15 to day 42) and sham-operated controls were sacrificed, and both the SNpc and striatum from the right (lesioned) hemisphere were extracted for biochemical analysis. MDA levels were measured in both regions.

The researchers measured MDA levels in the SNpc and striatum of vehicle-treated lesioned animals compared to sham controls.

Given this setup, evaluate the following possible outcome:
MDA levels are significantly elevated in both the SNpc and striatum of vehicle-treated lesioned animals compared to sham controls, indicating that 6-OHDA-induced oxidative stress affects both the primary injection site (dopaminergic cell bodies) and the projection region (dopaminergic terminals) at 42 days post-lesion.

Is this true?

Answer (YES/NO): YES